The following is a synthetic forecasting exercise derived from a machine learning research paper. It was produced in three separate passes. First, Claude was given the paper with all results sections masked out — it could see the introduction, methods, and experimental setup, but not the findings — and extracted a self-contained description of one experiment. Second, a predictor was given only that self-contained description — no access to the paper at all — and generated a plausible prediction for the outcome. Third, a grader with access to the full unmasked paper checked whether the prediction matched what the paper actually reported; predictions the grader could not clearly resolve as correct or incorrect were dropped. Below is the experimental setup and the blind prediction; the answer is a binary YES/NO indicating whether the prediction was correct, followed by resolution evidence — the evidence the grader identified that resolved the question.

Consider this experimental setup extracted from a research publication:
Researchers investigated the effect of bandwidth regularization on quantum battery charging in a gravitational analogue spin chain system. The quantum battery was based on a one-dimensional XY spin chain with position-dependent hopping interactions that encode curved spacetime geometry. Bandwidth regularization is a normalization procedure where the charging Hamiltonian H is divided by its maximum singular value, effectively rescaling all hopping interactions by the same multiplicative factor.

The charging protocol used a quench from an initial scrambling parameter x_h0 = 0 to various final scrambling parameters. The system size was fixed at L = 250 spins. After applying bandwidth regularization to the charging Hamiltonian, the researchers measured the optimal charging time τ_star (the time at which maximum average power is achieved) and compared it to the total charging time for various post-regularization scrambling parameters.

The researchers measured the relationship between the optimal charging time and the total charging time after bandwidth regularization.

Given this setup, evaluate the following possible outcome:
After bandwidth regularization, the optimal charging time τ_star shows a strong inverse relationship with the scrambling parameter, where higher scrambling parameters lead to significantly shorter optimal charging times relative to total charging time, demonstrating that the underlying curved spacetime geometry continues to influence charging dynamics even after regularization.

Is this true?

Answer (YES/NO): NO